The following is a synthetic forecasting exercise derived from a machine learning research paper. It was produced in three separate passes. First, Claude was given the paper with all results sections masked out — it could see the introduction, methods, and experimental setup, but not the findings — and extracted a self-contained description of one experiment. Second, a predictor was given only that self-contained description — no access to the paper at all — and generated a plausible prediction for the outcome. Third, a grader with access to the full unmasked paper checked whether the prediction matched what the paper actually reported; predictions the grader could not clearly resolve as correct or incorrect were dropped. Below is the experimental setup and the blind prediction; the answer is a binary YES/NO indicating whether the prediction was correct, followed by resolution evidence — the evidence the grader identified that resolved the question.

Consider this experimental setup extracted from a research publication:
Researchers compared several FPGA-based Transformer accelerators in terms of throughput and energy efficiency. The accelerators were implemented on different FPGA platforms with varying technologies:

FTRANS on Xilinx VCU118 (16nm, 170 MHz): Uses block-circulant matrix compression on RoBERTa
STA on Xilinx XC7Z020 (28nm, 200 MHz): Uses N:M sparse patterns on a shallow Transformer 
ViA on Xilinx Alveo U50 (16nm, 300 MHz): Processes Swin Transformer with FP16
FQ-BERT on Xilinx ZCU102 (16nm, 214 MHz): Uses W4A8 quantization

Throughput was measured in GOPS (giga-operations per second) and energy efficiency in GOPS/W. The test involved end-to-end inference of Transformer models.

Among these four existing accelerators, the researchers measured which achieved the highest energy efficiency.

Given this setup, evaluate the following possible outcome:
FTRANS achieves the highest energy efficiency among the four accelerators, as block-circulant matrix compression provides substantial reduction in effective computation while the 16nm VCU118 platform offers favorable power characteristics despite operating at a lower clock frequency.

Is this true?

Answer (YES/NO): NO